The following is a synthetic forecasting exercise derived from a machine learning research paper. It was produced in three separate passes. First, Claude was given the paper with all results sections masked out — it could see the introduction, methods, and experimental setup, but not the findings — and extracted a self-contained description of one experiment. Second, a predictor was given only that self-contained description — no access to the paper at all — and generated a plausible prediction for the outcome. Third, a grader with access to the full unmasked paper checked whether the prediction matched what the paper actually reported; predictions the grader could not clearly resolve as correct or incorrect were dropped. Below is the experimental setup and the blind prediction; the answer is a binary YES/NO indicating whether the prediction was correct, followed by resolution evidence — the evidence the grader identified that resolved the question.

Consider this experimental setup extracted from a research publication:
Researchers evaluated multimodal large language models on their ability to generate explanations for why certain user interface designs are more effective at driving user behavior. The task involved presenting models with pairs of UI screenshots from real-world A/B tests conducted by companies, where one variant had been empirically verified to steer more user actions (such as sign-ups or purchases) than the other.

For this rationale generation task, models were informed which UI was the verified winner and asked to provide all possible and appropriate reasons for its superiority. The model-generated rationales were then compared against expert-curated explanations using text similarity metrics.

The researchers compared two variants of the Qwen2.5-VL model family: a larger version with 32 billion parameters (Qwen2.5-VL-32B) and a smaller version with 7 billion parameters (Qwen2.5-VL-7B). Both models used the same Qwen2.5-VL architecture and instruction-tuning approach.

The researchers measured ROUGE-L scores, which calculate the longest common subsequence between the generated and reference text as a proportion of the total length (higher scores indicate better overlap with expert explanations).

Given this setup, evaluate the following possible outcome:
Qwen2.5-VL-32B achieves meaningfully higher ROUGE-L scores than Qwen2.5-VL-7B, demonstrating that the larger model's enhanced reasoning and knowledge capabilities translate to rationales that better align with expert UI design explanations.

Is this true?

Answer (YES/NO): NO